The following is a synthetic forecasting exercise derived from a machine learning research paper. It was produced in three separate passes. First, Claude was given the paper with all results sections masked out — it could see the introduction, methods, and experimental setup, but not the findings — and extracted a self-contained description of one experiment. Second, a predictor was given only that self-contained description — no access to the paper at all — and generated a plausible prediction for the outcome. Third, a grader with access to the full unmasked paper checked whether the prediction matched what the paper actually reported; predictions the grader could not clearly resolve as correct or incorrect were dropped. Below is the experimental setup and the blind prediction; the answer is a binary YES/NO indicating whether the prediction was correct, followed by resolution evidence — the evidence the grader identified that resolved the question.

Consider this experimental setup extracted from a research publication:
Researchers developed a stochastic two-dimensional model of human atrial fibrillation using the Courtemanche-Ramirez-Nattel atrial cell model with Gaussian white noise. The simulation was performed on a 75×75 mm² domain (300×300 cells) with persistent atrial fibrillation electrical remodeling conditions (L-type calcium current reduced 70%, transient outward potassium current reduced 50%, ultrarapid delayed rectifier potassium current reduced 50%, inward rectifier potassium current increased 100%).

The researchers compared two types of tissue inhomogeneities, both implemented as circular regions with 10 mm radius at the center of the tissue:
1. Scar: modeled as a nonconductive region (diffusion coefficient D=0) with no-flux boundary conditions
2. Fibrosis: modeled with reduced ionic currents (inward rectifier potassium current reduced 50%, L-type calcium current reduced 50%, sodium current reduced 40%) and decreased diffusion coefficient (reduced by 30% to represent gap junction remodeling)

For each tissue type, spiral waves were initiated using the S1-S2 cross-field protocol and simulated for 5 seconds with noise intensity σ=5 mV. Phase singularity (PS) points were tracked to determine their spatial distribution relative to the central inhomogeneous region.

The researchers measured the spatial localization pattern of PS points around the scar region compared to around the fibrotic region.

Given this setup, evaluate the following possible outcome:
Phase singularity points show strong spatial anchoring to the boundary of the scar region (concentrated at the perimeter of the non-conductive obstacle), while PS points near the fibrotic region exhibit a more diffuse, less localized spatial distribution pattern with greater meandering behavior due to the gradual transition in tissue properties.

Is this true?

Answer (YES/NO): NO